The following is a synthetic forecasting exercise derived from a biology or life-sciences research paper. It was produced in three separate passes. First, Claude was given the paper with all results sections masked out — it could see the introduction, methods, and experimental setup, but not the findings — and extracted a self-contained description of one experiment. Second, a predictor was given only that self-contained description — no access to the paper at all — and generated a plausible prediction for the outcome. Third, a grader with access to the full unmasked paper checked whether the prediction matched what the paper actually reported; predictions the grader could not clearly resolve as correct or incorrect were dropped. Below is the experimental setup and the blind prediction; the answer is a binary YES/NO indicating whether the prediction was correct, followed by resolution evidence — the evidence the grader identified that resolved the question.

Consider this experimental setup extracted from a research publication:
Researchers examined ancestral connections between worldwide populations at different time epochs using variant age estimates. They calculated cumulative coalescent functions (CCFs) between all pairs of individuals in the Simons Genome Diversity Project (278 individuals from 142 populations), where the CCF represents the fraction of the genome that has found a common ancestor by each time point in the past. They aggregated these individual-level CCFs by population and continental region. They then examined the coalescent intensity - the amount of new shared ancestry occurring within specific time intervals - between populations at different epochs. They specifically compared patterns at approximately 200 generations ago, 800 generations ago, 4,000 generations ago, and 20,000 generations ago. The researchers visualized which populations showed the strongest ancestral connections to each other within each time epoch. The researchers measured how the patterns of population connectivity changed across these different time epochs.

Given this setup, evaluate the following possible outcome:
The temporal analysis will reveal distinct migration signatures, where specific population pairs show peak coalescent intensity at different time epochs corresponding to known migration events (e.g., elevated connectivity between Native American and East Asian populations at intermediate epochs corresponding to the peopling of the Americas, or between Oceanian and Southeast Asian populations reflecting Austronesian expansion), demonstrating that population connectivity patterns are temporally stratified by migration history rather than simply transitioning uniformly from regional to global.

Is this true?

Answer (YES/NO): YES